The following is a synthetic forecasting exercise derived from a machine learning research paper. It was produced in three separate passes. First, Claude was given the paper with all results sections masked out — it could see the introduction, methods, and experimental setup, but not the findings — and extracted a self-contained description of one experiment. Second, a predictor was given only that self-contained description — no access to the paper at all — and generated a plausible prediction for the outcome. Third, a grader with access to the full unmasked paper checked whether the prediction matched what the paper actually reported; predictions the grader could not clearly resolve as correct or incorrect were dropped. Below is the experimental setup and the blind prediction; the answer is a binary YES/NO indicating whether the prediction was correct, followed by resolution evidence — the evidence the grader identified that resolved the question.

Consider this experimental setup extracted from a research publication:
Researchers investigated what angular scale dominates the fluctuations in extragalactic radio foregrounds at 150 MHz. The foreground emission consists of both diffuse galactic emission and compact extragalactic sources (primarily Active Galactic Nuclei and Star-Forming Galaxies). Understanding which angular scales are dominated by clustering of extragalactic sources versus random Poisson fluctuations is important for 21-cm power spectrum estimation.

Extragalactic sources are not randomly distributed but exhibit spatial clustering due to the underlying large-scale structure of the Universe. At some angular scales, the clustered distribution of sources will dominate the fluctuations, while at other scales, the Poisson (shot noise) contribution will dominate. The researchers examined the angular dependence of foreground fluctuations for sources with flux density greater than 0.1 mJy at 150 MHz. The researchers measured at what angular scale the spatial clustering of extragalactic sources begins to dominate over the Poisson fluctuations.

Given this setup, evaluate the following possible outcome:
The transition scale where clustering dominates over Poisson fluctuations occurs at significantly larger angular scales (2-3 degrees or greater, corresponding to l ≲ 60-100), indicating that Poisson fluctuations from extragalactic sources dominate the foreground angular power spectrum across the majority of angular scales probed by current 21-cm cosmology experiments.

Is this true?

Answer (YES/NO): NO